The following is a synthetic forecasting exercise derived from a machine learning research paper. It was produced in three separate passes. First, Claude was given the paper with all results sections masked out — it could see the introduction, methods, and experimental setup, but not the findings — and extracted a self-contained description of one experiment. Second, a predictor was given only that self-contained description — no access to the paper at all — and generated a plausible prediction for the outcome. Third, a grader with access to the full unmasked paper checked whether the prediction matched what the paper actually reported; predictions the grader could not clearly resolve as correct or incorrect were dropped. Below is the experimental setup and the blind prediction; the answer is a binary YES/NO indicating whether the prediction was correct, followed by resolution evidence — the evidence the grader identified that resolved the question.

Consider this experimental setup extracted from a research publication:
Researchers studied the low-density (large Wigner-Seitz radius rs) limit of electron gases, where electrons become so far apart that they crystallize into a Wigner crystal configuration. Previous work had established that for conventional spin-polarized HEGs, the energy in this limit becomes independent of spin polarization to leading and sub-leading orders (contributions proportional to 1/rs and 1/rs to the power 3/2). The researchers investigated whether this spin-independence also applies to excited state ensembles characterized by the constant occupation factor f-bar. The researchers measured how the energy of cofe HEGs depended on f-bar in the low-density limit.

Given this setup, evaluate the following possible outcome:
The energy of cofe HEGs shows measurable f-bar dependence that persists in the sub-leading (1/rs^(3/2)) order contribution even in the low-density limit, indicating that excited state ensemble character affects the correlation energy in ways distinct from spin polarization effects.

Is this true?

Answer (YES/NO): NO